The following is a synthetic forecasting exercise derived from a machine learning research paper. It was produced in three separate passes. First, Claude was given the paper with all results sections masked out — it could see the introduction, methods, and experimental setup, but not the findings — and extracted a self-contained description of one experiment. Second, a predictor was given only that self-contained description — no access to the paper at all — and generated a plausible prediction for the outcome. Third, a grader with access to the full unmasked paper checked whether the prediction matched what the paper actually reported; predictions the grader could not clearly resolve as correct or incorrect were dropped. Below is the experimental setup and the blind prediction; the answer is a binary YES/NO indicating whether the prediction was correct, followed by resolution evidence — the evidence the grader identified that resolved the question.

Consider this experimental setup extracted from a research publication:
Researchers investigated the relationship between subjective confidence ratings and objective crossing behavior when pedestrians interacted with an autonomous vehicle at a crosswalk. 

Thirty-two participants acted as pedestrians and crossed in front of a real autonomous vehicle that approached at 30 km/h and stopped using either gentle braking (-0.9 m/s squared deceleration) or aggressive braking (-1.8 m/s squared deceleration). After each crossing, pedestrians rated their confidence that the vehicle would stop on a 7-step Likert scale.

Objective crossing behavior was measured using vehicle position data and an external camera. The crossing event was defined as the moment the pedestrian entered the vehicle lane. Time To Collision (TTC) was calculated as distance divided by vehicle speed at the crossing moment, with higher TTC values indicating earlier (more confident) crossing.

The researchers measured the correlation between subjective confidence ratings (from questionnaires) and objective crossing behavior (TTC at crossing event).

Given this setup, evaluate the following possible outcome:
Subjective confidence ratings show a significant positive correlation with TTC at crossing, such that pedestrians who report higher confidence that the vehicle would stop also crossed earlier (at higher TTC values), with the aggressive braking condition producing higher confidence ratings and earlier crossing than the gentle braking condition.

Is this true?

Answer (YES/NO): NO